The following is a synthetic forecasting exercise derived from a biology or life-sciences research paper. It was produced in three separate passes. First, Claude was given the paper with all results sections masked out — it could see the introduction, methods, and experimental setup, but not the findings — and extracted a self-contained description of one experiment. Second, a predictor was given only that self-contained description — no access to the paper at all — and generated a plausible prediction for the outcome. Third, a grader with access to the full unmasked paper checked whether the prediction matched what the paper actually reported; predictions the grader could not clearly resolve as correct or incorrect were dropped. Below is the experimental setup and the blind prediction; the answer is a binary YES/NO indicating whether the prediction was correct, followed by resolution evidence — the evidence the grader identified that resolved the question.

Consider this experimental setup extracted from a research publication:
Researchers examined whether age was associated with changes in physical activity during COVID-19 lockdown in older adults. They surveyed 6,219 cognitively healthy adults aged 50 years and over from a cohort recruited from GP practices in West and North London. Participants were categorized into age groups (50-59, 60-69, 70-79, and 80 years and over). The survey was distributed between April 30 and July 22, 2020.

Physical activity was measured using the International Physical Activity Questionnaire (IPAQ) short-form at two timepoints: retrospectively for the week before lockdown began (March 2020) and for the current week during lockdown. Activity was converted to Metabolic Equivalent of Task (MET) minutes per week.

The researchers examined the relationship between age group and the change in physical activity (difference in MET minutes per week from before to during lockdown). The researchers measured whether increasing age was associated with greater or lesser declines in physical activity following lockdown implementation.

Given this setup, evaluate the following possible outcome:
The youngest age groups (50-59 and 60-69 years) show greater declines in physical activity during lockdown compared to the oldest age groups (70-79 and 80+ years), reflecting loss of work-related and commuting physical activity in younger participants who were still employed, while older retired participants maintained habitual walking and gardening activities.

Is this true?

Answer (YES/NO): NO